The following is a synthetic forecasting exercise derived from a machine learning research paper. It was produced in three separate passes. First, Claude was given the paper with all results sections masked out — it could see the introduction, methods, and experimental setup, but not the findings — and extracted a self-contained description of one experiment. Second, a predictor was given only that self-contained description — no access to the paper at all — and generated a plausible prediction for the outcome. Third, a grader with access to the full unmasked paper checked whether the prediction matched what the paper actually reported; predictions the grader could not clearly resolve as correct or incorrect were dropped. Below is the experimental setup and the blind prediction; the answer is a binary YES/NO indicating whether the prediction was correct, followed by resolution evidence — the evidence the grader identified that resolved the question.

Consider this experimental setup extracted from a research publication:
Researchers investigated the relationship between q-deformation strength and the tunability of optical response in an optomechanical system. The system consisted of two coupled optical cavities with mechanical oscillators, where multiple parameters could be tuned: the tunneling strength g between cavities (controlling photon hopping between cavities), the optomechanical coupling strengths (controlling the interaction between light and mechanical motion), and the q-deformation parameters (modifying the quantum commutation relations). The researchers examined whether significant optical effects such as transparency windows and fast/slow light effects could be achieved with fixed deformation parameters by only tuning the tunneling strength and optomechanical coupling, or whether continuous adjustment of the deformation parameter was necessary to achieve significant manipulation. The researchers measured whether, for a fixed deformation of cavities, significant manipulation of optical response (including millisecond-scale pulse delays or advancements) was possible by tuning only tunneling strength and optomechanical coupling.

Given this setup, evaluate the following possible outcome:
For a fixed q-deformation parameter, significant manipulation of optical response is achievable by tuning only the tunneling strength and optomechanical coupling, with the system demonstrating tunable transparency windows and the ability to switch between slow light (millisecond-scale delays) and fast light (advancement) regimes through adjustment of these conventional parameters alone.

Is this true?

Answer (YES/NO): YES